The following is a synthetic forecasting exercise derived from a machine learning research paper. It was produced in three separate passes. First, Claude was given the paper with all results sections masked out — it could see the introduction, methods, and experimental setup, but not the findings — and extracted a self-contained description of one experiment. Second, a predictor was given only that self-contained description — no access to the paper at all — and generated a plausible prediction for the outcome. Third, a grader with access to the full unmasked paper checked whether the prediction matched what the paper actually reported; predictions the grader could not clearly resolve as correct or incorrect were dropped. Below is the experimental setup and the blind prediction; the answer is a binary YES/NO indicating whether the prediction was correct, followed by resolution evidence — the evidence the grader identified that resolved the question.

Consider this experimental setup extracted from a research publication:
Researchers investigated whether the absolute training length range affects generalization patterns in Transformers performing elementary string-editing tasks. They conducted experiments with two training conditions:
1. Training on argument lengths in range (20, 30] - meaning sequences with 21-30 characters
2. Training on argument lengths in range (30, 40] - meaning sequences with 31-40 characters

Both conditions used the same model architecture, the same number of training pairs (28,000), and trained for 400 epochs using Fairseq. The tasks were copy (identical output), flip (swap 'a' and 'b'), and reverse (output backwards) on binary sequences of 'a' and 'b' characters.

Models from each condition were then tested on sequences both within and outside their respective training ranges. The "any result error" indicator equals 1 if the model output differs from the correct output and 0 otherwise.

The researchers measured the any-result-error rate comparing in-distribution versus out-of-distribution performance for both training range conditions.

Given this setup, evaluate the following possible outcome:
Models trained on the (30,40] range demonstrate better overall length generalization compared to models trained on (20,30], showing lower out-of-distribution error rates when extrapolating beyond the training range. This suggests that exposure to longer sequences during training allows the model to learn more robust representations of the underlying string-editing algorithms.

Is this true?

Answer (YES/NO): NO